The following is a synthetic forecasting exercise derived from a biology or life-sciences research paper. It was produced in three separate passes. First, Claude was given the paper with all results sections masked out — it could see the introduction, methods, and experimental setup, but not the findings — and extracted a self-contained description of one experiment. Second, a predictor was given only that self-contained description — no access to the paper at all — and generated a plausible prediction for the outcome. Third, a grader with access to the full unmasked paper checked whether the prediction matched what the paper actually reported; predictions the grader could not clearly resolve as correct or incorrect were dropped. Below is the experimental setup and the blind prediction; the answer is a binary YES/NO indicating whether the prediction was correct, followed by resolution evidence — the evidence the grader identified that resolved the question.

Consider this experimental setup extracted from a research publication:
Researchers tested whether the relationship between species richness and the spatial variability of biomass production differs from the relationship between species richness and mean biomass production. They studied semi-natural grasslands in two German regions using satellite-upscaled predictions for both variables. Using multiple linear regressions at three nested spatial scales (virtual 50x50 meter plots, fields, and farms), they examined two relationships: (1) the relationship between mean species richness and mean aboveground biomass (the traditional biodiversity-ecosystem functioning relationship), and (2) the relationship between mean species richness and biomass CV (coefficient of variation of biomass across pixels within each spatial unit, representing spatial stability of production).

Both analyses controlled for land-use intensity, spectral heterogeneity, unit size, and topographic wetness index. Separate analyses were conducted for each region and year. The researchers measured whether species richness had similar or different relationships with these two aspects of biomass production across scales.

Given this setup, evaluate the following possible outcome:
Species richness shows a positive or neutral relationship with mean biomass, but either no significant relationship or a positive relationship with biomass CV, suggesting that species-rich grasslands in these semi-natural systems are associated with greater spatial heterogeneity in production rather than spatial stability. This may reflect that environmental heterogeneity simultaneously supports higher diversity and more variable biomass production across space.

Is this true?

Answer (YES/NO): NO